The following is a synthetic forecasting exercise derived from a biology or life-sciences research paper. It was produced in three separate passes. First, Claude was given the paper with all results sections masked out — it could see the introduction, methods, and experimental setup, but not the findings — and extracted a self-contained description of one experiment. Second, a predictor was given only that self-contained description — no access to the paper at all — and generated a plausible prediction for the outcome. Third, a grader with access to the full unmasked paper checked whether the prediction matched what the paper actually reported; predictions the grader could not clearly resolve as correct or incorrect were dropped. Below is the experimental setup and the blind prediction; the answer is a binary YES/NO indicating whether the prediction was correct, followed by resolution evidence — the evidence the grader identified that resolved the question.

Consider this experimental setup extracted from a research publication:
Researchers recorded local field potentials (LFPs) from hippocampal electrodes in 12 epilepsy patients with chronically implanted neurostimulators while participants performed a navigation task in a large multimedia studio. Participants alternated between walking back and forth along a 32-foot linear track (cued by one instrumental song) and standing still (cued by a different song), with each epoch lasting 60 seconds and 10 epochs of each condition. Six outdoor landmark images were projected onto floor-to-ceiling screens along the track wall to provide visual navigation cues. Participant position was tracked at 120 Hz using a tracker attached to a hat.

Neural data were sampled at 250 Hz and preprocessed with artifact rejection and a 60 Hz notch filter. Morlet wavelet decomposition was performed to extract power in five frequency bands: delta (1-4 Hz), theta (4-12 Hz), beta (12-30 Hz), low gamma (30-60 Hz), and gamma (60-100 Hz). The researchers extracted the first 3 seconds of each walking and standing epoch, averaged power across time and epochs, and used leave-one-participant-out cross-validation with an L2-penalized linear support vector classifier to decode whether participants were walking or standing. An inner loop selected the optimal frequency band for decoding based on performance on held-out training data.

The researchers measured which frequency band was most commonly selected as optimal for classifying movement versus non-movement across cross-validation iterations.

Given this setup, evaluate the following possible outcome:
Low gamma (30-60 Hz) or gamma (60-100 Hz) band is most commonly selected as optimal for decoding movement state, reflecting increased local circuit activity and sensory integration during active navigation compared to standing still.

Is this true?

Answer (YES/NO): NO